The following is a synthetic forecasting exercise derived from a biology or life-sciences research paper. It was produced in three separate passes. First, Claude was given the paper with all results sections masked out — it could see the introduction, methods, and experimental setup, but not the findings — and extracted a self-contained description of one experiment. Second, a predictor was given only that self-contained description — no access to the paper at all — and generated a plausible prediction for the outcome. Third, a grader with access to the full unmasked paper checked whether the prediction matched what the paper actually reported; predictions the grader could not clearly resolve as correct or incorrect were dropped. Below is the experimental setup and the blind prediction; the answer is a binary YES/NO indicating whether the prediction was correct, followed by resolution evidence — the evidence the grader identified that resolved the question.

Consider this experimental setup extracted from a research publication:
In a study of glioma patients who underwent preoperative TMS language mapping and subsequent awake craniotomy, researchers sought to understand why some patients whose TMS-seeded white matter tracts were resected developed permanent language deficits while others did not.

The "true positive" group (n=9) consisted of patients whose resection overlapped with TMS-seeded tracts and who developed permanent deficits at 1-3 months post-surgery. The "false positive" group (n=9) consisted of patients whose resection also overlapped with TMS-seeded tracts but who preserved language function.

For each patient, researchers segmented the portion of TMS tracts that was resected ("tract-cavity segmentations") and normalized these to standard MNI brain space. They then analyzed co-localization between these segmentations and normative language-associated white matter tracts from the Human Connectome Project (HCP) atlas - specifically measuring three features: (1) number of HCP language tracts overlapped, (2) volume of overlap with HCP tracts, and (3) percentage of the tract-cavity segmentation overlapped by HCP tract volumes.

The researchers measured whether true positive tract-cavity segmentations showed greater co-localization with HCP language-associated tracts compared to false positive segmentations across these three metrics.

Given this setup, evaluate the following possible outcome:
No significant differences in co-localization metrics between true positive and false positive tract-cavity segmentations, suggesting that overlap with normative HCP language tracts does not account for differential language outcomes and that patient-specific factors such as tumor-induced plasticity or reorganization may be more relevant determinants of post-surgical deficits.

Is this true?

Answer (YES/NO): NO